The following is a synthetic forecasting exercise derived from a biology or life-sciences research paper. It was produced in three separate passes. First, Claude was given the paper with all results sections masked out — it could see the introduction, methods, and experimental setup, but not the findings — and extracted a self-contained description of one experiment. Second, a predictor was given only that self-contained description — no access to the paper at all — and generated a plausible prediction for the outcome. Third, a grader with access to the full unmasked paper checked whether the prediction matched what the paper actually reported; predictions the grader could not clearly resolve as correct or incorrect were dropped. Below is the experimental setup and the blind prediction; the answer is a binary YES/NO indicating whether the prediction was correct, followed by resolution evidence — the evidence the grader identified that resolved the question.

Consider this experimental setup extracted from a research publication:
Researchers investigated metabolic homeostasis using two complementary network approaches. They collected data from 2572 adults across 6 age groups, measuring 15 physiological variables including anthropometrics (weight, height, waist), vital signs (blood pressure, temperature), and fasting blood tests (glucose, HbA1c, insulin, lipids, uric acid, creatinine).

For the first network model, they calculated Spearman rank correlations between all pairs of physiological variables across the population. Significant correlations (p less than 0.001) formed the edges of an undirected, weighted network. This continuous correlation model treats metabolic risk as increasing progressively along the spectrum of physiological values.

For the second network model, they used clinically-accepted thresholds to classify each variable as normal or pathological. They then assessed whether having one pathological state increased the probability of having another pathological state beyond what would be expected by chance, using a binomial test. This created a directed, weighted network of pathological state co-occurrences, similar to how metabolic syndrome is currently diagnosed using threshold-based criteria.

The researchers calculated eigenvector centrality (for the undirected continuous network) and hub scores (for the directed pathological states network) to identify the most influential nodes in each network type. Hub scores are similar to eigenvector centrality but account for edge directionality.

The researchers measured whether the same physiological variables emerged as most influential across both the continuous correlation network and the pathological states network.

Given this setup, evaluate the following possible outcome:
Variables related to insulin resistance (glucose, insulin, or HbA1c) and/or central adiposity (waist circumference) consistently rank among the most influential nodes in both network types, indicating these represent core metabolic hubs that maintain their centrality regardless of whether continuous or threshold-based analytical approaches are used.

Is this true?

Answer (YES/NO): YES